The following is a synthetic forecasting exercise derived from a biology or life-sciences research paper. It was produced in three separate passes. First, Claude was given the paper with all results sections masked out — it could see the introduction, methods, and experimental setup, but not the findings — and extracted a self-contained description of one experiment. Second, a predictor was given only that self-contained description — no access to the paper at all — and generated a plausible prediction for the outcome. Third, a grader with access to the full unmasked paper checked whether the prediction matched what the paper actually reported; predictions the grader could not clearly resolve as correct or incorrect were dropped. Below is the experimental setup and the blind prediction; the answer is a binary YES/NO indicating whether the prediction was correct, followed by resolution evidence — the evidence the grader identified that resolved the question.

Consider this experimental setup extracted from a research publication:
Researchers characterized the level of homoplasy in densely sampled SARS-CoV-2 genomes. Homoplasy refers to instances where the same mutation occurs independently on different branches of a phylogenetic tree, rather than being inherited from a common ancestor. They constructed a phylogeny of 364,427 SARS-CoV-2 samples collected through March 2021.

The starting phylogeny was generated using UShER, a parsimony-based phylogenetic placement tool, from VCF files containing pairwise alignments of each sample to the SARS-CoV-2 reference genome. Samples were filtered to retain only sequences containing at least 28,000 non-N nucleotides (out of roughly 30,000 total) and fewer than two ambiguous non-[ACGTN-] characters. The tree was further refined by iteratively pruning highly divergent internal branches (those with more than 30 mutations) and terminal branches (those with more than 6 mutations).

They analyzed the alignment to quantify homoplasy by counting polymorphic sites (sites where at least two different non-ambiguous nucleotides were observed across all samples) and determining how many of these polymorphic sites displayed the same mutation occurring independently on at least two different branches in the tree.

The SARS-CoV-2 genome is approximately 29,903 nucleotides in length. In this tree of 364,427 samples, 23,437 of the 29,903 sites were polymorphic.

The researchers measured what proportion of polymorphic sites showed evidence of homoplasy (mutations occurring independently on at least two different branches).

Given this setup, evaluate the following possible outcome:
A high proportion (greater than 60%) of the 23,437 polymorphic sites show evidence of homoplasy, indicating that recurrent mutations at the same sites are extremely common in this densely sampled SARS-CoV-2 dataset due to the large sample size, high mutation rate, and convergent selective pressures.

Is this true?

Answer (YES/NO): YES